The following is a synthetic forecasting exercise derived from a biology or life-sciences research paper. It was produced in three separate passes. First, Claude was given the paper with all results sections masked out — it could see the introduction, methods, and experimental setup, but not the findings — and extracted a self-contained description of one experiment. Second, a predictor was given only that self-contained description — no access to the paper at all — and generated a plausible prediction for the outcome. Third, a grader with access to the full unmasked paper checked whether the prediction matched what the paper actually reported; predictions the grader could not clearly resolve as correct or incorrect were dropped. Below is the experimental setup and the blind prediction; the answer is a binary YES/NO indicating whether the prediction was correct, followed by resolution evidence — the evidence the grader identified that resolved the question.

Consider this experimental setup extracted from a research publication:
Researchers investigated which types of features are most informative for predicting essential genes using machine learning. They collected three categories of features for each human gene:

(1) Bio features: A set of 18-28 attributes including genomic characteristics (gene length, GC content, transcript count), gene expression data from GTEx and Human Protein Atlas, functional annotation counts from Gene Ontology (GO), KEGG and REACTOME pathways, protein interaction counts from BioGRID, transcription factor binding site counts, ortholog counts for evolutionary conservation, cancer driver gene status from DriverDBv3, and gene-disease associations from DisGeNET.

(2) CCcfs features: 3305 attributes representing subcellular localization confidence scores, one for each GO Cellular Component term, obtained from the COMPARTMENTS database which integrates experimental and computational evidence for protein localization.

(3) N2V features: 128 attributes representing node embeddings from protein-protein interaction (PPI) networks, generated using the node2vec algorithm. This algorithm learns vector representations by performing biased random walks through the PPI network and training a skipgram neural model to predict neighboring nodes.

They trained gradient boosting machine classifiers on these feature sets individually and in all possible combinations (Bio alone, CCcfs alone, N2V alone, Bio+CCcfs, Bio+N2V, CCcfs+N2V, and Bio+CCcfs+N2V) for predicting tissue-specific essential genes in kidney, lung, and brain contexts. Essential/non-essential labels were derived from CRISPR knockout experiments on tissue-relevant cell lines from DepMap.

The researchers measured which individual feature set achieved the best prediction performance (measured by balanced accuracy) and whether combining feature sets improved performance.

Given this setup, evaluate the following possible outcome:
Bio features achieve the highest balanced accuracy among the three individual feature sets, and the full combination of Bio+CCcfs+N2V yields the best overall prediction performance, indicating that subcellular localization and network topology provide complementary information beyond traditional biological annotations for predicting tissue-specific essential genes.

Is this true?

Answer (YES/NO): NO